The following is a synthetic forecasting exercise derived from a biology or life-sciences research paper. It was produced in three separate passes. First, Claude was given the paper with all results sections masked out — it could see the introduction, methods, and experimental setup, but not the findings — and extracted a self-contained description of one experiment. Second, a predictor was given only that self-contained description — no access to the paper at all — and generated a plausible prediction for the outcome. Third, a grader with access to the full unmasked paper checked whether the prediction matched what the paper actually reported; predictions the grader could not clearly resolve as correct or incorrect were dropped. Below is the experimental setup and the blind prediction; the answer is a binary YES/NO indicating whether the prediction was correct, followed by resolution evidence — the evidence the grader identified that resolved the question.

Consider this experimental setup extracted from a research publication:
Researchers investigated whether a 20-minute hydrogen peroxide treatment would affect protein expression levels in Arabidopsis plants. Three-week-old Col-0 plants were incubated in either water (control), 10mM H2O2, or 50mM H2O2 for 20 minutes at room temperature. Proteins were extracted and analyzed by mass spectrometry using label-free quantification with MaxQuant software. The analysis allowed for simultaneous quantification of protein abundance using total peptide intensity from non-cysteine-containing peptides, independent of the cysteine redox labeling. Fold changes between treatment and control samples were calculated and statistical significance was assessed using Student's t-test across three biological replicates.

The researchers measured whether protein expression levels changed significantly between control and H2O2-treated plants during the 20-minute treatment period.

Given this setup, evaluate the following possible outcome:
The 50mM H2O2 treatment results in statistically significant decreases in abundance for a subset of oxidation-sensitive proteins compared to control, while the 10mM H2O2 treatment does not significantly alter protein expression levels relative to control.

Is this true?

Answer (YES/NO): NO